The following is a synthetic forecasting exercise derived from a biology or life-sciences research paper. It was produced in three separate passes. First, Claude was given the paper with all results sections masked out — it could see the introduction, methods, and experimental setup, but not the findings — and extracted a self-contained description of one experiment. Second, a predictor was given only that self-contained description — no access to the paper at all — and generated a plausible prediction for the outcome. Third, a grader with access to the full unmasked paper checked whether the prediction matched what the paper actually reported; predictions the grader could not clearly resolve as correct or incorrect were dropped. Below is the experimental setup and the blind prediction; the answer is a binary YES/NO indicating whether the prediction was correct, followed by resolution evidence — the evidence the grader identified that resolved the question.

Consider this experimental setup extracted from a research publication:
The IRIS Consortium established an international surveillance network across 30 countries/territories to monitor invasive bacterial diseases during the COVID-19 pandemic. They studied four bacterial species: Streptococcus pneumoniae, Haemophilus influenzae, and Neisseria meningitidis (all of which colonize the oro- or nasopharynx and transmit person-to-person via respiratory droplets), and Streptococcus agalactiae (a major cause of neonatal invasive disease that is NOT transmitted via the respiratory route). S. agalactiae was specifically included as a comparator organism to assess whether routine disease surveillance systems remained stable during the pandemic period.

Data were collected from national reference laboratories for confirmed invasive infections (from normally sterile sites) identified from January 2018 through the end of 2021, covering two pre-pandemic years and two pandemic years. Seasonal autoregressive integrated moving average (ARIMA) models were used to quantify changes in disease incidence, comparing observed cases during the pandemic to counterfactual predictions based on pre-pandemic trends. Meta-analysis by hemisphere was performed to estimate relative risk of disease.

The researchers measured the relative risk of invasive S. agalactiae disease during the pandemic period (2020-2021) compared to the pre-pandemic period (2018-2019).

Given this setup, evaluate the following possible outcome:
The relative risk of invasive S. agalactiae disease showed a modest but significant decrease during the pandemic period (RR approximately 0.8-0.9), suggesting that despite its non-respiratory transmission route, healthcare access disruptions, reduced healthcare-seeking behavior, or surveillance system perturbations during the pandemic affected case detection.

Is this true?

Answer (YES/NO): NO